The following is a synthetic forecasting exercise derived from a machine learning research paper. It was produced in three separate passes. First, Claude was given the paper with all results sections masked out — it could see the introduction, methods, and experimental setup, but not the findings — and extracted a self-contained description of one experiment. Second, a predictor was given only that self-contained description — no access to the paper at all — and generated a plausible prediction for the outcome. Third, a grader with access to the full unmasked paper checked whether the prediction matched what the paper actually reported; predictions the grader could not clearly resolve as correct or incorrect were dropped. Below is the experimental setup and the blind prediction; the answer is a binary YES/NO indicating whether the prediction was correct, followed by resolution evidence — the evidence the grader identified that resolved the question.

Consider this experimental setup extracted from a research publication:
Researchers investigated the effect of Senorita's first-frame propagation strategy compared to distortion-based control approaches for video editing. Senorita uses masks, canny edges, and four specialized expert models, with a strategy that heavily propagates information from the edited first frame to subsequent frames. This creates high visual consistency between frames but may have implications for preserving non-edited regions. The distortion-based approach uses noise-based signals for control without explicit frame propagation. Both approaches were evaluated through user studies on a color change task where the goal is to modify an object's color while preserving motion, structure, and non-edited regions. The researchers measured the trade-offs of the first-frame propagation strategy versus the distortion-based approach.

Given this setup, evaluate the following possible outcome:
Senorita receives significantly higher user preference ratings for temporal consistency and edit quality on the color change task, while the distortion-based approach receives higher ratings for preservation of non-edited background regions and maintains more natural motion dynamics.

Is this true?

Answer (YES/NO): NO